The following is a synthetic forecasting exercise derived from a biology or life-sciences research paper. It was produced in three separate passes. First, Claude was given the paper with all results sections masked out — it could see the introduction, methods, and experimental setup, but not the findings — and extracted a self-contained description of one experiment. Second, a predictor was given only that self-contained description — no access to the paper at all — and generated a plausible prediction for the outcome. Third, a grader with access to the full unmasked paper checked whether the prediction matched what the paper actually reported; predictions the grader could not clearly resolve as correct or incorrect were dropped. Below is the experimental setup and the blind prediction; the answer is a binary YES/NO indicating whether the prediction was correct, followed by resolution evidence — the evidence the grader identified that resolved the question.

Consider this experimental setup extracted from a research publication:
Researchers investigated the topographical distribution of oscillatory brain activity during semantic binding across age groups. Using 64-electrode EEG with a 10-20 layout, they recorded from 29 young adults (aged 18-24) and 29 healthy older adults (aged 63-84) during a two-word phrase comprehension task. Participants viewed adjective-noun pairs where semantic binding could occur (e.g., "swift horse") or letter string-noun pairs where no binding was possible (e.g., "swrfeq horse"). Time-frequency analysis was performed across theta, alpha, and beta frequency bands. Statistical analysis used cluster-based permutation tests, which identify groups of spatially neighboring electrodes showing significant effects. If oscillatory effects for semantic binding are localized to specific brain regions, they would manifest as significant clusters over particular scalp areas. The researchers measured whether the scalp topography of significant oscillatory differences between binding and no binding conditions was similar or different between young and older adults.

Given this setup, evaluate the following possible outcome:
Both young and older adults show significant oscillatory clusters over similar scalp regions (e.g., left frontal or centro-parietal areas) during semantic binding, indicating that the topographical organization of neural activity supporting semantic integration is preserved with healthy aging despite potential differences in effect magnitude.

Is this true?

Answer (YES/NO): NO